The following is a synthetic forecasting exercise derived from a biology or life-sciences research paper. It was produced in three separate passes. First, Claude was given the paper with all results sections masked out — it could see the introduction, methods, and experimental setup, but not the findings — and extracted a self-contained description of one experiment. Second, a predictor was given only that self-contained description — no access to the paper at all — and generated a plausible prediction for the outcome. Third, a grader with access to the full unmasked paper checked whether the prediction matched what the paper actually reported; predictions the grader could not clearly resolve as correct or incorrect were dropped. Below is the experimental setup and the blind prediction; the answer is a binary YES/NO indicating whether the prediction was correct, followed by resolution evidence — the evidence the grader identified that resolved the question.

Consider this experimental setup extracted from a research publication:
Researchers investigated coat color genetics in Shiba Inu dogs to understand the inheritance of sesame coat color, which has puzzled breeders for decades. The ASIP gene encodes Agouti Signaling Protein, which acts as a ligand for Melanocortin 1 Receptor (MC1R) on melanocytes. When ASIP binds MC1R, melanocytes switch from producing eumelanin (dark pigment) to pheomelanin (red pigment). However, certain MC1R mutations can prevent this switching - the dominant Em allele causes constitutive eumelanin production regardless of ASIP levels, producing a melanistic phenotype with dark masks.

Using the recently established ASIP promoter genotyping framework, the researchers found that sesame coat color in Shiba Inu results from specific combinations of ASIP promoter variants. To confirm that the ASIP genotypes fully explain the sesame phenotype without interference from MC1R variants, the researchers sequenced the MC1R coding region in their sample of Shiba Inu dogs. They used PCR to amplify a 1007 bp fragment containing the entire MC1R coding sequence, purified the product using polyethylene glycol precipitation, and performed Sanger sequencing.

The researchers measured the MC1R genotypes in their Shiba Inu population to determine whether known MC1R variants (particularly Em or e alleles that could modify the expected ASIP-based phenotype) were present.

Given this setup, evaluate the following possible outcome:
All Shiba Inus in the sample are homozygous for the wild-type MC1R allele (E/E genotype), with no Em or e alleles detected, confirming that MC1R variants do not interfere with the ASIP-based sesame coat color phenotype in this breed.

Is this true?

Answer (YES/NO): NO